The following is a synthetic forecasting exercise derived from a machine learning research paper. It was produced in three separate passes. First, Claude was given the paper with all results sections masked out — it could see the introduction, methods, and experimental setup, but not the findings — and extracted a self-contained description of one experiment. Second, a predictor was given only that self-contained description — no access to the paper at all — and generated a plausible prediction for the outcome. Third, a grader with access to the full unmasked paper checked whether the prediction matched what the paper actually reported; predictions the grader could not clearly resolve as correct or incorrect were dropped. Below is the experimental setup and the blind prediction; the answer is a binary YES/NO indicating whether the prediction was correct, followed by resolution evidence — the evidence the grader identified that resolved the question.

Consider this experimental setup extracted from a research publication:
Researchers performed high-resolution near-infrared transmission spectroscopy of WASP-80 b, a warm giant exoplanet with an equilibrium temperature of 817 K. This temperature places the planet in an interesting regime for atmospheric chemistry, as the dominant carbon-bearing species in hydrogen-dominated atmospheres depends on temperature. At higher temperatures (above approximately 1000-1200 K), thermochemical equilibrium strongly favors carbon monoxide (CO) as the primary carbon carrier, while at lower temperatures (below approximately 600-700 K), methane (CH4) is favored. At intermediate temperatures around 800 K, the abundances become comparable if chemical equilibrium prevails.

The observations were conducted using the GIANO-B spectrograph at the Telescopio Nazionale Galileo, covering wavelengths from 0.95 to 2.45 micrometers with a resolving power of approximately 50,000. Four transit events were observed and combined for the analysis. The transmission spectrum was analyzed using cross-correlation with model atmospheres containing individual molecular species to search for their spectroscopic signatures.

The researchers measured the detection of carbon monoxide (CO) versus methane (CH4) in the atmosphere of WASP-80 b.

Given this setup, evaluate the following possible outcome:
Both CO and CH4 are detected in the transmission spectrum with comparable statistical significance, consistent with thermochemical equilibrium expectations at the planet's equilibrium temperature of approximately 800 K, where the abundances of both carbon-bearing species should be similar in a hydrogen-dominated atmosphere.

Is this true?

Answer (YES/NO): NO